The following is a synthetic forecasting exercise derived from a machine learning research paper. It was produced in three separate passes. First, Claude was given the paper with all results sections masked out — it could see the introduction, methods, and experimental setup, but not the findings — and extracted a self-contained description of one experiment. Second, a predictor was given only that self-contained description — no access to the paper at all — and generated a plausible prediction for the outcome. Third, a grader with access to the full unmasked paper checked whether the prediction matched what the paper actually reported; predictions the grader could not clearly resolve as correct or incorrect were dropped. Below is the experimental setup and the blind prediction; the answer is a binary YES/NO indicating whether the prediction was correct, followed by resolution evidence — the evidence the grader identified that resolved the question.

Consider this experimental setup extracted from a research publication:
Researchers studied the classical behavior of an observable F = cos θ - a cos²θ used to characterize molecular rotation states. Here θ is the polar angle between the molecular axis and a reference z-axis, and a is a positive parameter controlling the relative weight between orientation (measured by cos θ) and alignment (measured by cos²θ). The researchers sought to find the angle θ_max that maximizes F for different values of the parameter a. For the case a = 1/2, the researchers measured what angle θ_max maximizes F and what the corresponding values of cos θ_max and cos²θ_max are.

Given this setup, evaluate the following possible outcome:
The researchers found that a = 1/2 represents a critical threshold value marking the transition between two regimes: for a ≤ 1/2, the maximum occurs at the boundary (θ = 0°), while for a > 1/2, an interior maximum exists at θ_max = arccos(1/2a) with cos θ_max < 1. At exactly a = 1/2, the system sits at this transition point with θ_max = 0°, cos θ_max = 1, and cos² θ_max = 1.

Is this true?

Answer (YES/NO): NO